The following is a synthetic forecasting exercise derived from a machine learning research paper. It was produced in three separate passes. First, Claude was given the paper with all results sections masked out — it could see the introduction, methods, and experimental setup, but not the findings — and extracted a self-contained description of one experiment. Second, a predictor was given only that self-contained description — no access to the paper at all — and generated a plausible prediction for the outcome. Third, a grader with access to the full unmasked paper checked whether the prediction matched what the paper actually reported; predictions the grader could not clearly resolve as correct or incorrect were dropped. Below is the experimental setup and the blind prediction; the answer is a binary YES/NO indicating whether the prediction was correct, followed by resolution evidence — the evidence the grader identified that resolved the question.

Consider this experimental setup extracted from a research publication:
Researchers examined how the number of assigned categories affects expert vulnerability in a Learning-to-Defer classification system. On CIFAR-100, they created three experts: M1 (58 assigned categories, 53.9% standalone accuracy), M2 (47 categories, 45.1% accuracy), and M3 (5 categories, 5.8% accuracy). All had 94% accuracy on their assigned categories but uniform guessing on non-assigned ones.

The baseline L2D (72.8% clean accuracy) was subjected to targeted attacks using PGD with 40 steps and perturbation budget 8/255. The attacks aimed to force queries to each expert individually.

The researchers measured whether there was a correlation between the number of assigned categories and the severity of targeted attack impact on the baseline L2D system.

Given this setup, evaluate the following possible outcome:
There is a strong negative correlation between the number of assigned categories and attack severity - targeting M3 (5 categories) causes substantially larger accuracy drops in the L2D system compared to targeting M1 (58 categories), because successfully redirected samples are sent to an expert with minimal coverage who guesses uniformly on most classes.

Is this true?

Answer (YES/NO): YES